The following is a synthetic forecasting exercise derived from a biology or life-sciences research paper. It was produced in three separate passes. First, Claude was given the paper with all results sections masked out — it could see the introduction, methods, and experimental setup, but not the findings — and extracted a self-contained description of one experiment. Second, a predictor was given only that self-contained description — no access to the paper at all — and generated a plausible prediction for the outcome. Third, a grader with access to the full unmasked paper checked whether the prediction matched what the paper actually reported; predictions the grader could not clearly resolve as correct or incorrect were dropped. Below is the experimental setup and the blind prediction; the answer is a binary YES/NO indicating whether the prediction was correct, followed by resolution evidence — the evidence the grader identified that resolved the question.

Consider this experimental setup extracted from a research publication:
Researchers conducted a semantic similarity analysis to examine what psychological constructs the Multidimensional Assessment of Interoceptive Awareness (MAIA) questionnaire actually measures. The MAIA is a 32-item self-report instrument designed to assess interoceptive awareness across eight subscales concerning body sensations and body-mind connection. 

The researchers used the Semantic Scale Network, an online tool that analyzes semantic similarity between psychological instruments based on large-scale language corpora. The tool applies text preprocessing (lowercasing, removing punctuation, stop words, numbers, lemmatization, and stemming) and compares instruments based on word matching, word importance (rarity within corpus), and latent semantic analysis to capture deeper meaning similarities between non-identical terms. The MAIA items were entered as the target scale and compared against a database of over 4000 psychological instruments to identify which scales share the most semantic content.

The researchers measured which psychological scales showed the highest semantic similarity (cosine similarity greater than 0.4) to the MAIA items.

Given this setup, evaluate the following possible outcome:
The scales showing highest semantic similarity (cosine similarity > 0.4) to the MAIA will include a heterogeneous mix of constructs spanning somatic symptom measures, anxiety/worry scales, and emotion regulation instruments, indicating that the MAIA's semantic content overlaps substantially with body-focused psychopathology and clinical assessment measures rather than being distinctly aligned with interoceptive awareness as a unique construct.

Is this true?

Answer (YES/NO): NO